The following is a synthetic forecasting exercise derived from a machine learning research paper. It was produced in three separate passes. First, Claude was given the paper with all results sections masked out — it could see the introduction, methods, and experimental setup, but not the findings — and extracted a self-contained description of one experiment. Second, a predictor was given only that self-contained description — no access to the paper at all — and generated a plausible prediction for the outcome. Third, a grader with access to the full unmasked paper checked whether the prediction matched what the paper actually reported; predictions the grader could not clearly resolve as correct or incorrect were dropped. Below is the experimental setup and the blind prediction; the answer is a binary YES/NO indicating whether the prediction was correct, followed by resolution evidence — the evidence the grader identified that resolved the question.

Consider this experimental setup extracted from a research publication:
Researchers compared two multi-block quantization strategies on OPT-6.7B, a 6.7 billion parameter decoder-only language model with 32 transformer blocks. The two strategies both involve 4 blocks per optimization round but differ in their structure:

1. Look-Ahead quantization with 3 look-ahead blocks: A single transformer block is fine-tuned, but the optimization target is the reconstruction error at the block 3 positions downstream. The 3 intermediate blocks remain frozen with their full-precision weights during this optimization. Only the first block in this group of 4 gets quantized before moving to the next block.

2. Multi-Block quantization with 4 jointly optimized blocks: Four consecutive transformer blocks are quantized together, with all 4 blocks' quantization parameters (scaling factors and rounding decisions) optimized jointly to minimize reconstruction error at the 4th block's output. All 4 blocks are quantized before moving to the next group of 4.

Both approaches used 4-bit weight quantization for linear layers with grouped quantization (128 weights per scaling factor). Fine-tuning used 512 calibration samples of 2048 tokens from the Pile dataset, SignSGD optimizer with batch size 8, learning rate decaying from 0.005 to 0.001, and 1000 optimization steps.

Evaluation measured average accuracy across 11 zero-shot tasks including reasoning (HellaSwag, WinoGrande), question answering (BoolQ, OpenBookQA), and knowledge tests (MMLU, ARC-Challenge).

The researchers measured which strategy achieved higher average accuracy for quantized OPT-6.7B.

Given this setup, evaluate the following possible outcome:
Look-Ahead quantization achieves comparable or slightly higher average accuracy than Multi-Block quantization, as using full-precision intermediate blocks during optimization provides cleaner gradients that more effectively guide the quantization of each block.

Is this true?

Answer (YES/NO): YES